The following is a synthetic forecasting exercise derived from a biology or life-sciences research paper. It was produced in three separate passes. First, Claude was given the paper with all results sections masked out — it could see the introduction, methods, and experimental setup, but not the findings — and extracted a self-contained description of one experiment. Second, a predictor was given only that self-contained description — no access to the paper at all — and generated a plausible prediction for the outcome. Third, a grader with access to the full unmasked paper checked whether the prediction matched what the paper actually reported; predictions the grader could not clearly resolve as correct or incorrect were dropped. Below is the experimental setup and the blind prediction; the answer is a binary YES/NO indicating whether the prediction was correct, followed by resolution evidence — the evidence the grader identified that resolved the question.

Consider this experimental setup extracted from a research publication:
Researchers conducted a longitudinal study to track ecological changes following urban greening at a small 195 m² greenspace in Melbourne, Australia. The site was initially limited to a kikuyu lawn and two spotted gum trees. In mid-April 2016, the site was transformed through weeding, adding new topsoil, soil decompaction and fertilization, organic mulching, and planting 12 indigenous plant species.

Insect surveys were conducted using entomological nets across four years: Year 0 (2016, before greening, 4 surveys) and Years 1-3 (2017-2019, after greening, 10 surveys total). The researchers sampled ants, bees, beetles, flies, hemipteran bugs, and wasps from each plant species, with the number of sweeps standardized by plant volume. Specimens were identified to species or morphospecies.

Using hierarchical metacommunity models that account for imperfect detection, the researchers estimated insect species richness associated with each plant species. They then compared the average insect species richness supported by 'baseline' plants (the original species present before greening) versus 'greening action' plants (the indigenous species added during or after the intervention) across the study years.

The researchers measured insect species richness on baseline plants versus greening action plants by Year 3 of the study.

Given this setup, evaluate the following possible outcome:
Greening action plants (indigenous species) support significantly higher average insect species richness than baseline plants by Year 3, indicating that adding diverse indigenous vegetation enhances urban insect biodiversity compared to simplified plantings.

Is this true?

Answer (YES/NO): YES